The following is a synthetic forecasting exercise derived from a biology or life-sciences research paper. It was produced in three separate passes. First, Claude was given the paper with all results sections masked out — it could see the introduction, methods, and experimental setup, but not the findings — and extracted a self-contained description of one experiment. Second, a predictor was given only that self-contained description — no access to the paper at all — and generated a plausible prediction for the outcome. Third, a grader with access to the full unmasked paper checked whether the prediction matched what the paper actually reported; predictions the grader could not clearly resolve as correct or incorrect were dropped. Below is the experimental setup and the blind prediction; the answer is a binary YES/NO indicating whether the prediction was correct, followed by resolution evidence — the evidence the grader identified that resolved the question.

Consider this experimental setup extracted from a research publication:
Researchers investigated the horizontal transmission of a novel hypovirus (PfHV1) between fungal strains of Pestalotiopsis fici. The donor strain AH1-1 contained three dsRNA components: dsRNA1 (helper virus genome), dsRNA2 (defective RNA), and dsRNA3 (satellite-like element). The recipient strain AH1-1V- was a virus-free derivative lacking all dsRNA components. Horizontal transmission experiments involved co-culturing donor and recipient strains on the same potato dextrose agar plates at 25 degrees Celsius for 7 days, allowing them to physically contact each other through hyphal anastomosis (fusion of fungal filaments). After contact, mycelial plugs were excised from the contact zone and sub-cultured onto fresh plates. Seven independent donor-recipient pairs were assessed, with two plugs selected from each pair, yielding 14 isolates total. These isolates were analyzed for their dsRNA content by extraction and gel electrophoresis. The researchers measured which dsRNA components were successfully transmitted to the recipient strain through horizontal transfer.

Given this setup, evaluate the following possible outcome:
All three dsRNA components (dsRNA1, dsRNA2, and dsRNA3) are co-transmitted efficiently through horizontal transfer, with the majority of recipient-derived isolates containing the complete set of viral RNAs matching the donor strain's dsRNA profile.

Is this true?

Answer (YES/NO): NO